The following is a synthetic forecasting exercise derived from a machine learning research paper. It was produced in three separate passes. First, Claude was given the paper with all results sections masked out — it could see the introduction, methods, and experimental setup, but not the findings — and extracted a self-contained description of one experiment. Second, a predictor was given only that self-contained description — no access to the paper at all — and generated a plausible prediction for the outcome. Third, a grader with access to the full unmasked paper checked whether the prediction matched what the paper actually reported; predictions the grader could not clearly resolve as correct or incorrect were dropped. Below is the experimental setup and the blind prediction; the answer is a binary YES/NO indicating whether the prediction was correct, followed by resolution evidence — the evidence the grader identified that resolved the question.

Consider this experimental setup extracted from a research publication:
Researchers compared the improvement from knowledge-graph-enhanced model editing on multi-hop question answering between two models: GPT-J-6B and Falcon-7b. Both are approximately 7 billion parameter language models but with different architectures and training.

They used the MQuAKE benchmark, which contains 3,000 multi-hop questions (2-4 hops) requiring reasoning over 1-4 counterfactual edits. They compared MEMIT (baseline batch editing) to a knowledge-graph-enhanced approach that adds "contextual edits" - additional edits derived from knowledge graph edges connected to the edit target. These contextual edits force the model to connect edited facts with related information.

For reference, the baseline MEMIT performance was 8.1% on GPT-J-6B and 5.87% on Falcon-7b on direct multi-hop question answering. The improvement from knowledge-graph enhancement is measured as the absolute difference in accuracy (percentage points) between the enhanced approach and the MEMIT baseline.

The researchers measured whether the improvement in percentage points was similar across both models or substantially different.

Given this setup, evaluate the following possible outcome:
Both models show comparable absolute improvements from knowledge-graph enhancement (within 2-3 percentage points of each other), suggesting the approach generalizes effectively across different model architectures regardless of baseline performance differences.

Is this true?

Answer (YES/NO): YES